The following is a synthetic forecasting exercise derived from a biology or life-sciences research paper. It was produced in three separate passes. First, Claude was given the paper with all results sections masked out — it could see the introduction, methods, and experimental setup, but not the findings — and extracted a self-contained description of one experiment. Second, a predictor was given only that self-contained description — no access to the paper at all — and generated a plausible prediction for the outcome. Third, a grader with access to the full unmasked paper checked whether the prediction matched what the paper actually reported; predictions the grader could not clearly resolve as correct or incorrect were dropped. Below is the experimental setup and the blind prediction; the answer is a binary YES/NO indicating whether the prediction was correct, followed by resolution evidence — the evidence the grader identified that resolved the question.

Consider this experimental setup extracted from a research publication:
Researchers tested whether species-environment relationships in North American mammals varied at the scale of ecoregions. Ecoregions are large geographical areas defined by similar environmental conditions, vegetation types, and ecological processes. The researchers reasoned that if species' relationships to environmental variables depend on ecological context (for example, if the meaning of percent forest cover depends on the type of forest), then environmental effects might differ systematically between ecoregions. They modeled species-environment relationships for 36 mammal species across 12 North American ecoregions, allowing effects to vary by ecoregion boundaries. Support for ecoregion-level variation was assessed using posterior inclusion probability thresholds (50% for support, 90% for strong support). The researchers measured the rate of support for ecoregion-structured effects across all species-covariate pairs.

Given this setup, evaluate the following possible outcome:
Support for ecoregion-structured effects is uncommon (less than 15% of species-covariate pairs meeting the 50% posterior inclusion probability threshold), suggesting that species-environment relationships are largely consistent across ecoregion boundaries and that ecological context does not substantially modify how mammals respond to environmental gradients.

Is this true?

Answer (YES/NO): YES